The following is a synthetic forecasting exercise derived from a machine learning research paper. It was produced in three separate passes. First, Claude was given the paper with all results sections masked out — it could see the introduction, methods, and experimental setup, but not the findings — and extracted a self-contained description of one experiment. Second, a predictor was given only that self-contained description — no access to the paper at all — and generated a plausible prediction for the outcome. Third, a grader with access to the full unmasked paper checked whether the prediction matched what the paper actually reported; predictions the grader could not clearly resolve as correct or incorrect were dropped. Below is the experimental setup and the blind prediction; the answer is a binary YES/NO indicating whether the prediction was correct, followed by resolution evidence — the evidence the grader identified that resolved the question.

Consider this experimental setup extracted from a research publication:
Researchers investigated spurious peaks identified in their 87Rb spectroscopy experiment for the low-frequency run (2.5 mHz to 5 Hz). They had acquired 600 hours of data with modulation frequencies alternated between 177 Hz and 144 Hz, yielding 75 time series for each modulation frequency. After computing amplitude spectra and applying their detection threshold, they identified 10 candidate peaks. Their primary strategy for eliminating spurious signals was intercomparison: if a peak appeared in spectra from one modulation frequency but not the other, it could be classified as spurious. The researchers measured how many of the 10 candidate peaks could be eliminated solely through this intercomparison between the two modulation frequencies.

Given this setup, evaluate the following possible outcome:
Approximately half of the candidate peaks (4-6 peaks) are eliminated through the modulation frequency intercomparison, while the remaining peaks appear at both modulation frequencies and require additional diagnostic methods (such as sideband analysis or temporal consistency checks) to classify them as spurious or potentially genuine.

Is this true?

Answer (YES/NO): NO